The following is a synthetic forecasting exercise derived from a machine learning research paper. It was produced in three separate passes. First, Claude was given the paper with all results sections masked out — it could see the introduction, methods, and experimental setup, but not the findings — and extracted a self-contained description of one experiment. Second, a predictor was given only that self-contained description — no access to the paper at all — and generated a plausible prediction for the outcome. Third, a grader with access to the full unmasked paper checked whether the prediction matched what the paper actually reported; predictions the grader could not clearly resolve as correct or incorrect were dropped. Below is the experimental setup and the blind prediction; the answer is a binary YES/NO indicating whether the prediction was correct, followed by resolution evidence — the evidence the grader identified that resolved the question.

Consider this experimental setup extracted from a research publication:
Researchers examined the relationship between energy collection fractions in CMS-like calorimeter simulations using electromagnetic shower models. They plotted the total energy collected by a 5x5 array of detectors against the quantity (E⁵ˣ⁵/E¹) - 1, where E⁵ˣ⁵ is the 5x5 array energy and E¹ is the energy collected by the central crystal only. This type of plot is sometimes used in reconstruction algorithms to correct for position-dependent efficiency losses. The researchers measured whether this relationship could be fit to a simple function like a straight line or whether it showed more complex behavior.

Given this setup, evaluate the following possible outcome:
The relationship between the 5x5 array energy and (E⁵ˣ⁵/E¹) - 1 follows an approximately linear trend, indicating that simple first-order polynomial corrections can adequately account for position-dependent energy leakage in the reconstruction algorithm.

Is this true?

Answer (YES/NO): NO